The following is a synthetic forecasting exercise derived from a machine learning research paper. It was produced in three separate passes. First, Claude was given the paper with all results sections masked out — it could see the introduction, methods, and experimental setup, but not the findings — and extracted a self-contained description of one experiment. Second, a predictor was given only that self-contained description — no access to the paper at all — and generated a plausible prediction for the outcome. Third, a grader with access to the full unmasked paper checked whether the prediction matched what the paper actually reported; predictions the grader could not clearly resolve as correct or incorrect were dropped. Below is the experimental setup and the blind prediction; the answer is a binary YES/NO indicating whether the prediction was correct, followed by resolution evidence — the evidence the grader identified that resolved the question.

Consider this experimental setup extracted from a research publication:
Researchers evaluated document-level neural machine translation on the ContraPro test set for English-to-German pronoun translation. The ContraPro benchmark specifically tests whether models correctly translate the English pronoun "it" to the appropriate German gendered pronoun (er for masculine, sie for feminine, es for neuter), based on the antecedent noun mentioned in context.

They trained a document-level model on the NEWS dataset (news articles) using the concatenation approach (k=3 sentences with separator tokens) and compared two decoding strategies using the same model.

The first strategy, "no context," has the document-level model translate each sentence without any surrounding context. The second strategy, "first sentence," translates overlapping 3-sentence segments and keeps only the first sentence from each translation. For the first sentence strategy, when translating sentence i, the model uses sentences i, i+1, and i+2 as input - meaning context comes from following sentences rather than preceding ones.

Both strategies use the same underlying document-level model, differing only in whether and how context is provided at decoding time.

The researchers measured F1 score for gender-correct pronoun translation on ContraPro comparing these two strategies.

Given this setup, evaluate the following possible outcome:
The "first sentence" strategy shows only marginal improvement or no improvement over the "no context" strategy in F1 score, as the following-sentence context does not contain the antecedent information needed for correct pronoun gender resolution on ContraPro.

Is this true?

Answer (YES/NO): YES